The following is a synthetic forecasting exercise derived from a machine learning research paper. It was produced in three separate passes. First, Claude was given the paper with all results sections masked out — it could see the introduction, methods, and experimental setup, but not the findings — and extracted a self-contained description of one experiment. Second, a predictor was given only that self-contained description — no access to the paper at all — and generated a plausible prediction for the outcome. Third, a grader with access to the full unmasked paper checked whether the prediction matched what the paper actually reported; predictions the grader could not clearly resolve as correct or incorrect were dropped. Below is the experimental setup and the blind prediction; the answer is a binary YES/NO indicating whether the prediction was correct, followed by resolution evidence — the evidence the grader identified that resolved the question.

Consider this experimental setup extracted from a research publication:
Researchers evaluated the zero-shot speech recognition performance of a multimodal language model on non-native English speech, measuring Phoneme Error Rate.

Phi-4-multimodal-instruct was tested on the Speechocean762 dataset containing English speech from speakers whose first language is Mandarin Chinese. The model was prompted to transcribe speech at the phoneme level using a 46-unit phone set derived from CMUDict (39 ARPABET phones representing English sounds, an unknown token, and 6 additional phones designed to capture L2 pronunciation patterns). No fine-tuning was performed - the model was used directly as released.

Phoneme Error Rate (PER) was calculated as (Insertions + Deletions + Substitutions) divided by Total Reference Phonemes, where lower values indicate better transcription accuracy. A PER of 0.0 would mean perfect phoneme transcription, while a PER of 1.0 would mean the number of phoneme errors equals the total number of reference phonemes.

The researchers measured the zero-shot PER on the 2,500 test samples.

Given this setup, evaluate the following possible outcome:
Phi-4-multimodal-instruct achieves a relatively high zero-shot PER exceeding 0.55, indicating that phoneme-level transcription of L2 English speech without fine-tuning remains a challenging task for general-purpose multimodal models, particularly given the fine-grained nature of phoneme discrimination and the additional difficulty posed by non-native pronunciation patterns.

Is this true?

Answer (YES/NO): YES